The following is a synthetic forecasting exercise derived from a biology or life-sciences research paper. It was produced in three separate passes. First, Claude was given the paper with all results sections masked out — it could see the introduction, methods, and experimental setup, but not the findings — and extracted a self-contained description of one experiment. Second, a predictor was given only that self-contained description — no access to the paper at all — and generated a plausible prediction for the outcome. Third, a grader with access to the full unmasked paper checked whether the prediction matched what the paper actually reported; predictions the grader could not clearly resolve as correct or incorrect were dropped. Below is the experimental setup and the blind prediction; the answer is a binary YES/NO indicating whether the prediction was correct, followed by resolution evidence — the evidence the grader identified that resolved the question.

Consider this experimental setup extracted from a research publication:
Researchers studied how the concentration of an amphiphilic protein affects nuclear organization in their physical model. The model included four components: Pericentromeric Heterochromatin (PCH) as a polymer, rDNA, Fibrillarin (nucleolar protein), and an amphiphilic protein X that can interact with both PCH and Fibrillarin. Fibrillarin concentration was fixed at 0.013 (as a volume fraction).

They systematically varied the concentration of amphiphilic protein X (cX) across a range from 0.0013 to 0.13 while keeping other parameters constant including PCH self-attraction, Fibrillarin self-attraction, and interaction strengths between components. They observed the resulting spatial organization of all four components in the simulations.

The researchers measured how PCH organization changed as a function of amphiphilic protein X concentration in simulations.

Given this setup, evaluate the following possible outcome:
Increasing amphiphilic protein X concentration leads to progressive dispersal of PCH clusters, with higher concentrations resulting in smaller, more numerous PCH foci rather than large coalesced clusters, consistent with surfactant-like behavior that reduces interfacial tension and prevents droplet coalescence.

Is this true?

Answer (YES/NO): NO